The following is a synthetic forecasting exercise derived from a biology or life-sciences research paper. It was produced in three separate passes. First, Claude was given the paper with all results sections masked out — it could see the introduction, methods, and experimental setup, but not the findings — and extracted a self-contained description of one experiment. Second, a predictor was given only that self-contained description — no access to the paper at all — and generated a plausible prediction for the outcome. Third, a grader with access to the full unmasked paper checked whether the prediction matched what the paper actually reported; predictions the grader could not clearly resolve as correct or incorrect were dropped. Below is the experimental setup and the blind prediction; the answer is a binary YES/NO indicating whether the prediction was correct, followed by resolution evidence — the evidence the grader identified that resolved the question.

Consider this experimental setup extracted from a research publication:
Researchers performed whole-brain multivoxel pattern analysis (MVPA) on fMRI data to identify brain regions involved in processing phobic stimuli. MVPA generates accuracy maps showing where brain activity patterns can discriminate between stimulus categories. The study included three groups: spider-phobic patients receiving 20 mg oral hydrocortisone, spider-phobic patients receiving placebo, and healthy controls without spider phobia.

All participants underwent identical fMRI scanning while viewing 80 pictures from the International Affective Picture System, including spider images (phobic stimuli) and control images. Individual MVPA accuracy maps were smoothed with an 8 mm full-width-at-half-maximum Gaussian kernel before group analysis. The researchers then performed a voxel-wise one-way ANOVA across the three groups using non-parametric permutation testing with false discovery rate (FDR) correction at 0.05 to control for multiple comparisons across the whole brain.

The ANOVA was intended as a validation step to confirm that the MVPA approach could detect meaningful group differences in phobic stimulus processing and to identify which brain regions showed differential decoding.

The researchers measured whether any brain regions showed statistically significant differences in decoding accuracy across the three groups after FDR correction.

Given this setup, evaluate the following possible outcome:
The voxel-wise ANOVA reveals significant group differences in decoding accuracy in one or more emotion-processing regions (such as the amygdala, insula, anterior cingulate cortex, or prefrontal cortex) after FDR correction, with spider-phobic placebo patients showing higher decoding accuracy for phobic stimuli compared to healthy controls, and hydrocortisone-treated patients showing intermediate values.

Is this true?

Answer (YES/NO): NO